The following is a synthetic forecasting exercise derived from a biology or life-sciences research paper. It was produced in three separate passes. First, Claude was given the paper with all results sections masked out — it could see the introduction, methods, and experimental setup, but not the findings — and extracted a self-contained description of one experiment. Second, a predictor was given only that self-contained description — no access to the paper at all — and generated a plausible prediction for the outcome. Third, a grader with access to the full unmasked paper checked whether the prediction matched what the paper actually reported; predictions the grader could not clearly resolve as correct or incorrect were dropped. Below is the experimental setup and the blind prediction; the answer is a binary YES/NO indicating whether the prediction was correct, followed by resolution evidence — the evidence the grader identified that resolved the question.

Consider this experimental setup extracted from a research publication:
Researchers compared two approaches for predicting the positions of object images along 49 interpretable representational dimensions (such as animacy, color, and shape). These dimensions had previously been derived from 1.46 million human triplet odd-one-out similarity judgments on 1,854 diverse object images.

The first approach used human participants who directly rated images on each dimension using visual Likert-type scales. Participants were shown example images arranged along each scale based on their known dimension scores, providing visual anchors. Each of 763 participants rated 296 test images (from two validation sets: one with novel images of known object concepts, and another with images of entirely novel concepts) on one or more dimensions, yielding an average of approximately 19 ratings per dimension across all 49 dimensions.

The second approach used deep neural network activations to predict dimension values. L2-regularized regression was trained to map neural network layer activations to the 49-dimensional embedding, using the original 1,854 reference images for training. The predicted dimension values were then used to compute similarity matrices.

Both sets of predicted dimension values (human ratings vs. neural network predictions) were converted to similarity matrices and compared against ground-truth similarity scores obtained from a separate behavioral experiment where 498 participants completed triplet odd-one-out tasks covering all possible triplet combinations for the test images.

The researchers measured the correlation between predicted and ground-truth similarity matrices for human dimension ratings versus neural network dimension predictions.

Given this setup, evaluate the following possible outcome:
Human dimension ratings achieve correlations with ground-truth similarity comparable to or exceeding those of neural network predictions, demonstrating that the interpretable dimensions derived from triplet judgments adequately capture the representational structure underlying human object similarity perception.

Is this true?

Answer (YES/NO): NO